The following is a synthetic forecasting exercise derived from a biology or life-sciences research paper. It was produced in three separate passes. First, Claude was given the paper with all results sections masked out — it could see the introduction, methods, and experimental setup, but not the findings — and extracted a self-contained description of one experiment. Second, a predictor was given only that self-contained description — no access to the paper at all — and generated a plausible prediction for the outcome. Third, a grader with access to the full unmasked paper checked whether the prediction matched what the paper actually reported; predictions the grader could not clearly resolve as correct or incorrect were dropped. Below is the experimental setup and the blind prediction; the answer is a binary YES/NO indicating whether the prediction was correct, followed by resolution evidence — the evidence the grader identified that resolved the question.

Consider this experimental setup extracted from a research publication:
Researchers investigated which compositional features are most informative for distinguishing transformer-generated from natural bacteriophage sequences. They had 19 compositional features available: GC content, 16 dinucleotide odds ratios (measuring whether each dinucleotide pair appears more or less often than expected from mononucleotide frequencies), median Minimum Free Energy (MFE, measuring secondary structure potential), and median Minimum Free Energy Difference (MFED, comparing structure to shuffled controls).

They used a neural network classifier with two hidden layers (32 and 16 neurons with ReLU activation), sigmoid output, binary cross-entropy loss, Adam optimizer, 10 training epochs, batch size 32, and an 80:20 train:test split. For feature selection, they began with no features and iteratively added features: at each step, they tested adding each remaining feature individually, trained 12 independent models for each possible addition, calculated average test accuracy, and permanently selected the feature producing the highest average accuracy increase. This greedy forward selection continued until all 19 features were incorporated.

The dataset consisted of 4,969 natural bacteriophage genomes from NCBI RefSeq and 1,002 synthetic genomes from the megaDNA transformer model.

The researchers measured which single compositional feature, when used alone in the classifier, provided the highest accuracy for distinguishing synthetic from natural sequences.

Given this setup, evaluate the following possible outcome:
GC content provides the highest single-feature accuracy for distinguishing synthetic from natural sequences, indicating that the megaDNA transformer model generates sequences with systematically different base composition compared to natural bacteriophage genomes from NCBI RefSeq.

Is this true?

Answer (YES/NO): NO